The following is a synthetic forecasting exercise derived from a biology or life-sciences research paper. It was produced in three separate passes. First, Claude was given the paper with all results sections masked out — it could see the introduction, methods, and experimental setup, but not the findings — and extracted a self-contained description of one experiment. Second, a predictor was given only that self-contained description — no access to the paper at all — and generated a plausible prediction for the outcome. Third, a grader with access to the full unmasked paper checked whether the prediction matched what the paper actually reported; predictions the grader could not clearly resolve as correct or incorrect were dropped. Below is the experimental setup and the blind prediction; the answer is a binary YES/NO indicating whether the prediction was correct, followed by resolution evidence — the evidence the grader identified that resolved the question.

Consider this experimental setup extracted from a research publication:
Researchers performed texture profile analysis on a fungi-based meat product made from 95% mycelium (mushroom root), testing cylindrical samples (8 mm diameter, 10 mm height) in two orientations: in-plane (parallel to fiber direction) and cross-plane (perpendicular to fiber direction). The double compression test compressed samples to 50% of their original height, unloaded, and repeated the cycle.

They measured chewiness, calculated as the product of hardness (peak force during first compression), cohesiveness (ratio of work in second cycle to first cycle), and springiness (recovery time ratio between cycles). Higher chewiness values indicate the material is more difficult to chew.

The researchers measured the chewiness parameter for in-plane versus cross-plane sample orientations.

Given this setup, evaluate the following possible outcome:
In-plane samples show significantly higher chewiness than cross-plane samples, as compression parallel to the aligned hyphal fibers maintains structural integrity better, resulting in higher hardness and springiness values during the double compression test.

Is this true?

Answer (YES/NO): NO